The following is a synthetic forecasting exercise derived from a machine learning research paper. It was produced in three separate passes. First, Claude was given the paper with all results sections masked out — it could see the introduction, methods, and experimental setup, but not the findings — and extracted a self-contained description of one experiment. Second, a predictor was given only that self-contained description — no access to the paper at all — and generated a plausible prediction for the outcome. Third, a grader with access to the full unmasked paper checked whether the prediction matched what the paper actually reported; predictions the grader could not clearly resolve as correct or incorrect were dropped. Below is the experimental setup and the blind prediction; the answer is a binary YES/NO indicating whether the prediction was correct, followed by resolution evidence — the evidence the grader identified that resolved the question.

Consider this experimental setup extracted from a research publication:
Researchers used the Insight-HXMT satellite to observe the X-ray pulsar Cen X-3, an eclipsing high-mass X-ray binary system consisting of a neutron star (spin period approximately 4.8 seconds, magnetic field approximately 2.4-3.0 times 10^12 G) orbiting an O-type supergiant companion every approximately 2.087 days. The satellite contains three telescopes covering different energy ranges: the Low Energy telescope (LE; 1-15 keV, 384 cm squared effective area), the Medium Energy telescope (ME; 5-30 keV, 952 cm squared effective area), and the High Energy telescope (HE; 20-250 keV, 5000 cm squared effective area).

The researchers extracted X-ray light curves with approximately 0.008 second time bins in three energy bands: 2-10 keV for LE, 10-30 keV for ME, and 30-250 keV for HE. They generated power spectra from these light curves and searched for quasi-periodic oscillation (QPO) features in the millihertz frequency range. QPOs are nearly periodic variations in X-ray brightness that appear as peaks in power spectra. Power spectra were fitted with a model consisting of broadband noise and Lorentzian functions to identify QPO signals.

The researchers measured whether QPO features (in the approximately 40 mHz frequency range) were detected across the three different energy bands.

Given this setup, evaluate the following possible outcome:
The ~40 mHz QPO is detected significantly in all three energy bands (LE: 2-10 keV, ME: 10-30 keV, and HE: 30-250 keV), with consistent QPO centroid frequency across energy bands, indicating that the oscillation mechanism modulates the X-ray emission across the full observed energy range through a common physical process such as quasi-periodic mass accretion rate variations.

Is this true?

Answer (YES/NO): NO